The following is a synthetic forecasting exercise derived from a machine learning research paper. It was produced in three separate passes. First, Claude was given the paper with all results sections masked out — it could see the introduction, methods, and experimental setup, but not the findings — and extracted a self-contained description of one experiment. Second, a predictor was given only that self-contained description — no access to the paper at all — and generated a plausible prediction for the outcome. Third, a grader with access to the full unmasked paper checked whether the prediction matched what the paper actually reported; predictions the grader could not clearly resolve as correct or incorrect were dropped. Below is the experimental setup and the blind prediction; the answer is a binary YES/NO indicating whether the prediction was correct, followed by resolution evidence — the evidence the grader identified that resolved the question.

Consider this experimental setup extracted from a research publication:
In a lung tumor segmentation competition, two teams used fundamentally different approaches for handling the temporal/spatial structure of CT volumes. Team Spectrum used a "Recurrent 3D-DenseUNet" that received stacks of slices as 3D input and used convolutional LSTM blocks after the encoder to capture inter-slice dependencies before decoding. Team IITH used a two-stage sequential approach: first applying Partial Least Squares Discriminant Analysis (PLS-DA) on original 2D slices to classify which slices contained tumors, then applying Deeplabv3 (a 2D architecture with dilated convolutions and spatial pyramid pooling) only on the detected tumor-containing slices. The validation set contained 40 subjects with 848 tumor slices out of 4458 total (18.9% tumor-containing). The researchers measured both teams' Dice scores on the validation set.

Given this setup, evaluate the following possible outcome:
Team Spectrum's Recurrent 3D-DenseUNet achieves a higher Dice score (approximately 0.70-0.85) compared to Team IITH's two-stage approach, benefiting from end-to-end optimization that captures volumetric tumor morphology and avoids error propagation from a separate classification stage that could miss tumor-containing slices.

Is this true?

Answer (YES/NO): YES